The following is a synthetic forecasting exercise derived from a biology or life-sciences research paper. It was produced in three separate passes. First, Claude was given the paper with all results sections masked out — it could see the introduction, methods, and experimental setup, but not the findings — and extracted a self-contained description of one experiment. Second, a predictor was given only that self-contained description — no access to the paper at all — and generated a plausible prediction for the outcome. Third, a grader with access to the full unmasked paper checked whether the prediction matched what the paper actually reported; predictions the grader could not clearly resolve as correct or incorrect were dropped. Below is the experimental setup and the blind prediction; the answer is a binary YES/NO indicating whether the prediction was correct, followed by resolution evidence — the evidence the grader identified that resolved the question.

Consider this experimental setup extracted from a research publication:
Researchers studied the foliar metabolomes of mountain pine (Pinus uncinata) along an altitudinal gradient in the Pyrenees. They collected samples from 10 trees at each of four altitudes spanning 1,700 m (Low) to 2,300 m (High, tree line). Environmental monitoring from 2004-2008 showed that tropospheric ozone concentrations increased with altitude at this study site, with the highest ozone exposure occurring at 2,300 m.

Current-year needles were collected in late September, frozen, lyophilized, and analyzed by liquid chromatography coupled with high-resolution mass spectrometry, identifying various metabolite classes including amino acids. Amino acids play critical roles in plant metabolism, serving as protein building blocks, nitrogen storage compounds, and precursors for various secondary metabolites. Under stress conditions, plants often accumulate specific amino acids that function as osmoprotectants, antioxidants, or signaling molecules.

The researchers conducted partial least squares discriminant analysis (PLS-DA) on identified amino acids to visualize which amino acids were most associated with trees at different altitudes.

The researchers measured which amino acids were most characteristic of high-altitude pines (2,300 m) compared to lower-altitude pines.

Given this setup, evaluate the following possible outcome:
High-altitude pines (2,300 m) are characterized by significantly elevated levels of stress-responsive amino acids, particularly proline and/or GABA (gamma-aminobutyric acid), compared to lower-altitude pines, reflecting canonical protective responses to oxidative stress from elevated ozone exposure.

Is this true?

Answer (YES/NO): YES